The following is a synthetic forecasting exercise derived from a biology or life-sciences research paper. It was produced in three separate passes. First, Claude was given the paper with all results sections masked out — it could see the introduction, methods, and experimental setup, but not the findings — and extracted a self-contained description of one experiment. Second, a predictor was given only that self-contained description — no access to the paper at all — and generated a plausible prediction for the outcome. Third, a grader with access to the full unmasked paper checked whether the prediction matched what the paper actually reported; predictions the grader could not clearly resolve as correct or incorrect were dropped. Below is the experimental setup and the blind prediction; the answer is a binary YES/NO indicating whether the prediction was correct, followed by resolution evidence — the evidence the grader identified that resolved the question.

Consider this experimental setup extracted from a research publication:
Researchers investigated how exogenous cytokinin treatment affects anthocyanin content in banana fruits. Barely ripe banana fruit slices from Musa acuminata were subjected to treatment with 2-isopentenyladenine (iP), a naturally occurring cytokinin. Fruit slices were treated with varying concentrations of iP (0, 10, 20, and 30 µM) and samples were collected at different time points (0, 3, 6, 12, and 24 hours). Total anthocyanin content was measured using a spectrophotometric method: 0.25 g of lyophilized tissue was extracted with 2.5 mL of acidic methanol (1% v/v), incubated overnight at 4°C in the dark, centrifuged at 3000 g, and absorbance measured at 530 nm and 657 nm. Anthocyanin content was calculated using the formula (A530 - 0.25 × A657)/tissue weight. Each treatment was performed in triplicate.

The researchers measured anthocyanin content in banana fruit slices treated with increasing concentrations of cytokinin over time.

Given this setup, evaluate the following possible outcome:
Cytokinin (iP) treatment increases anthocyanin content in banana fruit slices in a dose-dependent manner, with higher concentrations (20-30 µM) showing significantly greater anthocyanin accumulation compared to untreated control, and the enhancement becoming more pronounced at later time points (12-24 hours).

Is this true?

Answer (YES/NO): NO